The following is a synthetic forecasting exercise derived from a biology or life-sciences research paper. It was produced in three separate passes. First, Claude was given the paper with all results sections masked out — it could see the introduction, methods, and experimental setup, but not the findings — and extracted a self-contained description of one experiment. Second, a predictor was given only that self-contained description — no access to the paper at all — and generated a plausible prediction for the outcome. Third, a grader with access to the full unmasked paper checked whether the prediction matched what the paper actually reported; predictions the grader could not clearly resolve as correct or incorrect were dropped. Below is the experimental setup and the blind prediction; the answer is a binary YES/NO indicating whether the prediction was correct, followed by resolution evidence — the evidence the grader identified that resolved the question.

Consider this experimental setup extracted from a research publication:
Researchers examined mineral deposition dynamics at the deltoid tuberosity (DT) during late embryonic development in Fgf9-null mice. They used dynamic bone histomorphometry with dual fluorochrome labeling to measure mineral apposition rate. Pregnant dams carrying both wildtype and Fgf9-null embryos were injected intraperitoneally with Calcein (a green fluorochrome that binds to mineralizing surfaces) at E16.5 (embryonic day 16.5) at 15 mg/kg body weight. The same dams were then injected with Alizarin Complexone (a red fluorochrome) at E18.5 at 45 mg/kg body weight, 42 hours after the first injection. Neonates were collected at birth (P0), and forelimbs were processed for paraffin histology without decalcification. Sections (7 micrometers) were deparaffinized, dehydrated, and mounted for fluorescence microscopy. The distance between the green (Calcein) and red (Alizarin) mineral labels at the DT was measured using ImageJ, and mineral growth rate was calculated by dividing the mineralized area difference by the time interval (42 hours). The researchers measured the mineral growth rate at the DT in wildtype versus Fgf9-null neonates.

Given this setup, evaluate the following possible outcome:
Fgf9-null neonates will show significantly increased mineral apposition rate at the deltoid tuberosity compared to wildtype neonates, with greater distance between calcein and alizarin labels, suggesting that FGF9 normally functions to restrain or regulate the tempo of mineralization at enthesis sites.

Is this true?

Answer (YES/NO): YES